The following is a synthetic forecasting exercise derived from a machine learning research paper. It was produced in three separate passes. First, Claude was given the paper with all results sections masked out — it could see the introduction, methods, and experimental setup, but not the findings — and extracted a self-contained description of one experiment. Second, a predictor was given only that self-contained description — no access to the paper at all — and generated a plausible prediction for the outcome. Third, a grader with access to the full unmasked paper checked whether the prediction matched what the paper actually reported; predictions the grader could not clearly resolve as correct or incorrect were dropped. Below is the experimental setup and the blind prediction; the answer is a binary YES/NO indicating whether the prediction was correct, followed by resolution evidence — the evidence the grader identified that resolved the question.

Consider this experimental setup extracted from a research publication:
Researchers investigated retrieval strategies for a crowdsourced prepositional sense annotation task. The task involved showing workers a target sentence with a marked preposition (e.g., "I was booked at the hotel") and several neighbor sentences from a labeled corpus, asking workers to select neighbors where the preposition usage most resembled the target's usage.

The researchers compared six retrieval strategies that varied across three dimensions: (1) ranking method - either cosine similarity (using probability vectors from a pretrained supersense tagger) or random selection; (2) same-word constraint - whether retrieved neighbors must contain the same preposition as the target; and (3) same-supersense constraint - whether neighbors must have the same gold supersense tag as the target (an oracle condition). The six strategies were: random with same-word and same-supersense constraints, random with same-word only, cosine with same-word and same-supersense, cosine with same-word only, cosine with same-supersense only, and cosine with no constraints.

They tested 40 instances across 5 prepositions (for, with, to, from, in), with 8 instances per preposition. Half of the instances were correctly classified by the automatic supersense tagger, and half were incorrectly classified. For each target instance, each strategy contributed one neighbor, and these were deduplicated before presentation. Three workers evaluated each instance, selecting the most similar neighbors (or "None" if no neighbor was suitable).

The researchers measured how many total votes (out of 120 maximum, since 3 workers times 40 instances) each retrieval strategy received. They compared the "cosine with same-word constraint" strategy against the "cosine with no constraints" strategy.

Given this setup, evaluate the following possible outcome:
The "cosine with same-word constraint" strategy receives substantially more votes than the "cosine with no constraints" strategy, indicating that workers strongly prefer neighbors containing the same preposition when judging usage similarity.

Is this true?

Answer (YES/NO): NO